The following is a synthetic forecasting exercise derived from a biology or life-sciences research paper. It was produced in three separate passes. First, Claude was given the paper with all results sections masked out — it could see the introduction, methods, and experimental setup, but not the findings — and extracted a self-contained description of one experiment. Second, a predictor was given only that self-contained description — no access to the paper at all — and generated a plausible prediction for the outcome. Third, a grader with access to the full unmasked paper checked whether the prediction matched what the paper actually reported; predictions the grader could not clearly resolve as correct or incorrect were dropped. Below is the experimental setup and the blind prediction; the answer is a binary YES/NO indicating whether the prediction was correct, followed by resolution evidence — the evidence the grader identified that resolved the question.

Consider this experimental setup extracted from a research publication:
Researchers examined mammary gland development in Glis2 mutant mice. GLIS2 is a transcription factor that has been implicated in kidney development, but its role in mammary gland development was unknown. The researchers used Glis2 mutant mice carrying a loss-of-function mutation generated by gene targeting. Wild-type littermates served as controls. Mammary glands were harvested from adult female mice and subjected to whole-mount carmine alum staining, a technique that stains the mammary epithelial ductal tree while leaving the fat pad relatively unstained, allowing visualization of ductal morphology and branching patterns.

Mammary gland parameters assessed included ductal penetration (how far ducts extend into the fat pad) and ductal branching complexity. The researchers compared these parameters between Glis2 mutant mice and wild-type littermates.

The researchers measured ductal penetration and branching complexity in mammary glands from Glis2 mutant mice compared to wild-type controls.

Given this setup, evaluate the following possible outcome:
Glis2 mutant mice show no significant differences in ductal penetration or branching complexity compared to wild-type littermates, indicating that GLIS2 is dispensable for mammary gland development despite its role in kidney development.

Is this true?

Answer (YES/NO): NO